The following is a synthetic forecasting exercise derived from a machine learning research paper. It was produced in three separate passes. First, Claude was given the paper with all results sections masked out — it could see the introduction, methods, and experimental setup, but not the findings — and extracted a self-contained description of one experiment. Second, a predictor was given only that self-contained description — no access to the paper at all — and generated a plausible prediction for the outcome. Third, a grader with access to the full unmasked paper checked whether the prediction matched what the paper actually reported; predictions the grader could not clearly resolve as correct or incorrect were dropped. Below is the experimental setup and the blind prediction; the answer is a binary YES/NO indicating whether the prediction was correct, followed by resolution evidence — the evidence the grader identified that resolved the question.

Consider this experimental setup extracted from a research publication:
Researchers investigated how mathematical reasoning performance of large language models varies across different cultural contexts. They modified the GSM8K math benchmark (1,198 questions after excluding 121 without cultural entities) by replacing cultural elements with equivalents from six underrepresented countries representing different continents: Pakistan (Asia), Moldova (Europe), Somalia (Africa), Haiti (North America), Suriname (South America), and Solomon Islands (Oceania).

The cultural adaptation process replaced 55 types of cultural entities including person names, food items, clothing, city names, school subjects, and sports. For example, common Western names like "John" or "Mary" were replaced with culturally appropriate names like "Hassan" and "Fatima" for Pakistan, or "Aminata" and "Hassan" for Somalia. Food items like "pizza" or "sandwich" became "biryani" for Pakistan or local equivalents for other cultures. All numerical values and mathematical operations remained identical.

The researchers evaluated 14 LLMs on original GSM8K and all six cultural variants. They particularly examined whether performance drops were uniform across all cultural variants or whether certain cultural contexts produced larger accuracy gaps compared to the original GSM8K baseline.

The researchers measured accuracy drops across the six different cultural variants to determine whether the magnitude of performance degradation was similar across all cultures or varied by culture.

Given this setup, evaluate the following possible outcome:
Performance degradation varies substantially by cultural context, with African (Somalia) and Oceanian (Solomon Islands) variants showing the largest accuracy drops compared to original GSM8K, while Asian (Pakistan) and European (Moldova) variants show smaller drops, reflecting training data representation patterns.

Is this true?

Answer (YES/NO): NO